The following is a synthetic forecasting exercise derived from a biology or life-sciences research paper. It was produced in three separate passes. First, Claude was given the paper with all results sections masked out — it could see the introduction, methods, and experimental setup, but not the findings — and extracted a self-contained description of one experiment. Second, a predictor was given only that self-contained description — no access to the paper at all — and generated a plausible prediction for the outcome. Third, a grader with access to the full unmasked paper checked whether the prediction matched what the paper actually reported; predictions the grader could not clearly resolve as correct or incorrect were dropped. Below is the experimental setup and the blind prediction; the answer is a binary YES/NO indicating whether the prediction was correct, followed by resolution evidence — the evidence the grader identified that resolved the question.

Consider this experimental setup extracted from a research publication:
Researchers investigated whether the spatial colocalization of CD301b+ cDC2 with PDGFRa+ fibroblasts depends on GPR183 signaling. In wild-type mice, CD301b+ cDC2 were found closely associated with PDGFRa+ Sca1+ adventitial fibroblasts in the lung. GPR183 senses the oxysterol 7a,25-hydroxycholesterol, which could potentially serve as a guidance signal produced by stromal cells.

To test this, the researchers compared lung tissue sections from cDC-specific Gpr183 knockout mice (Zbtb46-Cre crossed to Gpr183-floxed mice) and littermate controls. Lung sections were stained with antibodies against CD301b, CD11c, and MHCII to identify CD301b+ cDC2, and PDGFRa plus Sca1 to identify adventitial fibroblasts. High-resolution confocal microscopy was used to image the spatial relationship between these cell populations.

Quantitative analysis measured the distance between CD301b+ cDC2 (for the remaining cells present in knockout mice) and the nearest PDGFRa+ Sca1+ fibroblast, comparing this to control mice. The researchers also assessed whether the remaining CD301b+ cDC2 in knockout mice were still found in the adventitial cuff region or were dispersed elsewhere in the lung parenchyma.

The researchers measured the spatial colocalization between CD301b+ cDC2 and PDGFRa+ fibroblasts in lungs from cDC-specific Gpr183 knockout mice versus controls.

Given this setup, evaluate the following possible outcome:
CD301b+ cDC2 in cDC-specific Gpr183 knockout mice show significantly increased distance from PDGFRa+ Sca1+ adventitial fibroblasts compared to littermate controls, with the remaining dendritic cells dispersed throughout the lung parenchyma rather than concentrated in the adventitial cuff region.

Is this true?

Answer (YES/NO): YES